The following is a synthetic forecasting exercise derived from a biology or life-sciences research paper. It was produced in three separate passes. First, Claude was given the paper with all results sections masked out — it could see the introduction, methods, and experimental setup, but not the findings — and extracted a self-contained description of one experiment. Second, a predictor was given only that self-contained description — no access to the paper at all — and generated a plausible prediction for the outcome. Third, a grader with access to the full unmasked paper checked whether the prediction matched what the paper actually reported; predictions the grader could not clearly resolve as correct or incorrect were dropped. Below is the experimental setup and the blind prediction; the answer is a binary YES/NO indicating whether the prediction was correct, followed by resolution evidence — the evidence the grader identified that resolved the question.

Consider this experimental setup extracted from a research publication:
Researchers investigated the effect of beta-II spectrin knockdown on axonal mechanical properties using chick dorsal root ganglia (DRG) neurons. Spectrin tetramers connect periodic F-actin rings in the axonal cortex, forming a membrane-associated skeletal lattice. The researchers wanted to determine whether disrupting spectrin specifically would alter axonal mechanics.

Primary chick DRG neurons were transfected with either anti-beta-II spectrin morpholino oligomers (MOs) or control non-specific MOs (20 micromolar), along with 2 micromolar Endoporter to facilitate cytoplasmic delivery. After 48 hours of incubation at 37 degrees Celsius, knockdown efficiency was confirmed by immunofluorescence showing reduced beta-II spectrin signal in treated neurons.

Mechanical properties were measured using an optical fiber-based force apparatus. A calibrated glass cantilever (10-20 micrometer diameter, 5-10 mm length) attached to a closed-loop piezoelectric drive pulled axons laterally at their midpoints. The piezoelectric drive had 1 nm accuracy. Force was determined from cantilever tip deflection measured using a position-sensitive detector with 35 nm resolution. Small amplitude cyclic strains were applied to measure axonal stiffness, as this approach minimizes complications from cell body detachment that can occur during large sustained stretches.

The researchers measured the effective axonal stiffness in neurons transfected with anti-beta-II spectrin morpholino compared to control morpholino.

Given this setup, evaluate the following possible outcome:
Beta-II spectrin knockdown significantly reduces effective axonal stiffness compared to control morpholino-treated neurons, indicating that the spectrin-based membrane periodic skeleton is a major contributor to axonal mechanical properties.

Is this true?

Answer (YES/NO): YES